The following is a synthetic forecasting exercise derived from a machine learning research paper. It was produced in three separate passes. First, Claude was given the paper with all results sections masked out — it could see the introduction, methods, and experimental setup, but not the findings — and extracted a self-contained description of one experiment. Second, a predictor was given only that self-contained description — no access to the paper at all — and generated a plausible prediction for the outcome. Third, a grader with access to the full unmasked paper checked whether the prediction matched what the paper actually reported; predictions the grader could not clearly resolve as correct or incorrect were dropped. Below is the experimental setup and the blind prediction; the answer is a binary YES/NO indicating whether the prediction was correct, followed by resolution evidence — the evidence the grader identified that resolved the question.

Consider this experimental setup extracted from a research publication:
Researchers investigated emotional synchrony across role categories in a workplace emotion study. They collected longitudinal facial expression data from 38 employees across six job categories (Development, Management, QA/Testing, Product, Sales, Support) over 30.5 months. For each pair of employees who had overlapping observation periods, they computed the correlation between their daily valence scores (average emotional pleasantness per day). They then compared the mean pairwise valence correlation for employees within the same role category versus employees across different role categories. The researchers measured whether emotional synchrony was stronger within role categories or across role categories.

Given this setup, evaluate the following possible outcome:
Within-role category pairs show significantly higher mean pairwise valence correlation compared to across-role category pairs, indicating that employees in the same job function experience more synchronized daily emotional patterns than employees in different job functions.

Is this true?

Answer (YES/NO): YES